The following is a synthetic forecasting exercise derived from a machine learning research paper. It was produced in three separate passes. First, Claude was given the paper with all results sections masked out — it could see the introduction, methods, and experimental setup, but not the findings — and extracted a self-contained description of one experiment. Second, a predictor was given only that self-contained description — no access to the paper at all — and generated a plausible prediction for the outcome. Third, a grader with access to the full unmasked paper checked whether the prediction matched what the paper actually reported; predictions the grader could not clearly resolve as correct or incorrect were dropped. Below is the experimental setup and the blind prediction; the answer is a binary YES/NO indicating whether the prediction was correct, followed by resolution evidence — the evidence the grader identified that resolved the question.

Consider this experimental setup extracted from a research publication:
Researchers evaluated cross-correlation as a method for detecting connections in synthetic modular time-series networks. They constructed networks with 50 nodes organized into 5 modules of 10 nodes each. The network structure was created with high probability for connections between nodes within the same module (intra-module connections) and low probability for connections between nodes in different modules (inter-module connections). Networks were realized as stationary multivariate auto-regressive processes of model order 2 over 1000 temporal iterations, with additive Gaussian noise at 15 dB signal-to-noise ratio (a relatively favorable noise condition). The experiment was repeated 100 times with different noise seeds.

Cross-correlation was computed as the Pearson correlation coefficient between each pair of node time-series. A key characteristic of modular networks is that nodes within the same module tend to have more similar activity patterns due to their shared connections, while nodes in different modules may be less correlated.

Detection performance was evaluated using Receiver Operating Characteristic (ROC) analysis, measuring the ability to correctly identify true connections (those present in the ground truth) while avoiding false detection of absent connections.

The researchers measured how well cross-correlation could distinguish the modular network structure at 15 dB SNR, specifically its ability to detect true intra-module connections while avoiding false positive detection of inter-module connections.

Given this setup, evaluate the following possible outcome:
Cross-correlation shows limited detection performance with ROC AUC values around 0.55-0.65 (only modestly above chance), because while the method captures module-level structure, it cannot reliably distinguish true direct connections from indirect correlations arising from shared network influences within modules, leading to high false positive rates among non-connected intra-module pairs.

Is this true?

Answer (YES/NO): NO